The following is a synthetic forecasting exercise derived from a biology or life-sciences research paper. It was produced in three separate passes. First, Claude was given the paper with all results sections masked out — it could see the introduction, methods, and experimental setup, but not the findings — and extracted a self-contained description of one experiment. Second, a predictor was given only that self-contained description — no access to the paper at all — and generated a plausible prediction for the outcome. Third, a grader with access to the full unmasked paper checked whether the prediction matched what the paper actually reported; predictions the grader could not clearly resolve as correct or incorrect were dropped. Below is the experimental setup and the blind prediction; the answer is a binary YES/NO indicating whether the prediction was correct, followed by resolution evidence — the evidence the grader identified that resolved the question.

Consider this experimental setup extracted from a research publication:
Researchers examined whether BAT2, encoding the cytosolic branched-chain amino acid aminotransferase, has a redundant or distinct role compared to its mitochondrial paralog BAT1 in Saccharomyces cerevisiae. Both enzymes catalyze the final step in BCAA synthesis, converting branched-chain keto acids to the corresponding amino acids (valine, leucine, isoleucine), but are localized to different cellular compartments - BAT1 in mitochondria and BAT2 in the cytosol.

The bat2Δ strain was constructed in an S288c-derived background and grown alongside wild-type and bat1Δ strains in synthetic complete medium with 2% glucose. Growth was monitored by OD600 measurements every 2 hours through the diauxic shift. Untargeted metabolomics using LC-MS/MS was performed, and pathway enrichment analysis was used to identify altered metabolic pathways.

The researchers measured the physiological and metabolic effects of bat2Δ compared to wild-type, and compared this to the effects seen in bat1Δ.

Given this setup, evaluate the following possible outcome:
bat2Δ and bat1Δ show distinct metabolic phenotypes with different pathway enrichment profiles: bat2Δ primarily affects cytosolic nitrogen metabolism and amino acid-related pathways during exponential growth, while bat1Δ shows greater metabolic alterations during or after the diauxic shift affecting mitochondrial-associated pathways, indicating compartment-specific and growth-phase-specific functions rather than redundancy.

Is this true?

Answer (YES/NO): NO